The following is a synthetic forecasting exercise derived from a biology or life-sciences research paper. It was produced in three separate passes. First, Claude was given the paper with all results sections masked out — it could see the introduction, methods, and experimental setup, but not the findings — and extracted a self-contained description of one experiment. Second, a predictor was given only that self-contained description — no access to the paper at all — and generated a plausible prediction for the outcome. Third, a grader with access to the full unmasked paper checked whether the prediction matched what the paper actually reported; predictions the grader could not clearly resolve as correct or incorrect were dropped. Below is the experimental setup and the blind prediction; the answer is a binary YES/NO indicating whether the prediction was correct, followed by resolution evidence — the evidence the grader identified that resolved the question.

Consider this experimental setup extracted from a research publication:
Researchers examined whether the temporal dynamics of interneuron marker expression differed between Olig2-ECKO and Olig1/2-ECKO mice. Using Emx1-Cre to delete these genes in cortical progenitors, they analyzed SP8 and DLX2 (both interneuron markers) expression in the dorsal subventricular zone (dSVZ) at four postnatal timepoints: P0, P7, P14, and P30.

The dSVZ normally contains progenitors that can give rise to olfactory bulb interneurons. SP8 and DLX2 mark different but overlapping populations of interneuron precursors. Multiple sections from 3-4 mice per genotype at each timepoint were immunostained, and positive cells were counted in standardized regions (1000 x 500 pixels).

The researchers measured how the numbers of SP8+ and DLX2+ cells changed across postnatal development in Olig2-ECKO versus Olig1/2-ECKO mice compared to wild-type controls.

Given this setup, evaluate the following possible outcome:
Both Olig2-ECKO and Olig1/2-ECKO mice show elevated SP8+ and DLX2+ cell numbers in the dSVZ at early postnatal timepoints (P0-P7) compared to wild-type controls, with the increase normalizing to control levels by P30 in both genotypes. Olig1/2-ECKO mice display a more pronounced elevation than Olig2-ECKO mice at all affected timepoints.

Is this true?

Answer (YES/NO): NO